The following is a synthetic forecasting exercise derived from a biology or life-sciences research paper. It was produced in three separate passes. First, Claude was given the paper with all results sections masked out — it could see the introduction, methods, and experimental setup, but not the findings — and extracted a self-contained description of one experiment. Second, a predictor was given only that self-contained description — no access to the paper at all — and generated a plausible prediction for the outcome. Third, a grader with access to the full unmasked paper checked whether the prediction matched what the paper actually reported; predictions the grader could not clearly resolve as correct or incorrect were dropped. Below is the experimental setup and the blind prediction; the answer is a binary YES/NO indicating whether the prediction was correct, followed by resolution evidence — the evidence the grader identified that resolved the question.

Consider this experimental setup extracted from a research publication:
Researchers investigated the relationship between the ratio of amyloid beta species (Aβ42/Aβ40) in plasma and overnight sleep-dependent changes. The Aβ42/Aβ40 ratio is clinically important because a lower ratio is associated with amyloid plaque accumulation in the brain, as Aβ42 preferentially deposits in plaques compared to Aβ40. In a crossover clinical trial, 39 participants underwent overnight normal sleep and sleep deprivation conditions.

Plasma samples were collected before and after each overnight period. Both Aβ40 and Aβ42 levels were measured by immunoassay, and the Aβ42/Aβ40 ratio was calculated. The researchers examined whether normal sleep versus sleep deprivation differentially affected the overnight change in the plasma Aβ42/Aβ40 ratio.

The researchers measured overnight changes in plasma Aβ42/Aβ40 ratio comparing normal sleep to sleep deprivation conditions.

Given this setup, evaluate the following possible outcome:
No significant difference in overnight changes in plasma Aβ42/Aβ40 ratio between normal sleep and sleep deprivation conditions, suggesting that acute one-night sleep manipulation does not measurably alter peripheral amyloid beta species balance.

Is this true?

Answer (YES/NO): NO